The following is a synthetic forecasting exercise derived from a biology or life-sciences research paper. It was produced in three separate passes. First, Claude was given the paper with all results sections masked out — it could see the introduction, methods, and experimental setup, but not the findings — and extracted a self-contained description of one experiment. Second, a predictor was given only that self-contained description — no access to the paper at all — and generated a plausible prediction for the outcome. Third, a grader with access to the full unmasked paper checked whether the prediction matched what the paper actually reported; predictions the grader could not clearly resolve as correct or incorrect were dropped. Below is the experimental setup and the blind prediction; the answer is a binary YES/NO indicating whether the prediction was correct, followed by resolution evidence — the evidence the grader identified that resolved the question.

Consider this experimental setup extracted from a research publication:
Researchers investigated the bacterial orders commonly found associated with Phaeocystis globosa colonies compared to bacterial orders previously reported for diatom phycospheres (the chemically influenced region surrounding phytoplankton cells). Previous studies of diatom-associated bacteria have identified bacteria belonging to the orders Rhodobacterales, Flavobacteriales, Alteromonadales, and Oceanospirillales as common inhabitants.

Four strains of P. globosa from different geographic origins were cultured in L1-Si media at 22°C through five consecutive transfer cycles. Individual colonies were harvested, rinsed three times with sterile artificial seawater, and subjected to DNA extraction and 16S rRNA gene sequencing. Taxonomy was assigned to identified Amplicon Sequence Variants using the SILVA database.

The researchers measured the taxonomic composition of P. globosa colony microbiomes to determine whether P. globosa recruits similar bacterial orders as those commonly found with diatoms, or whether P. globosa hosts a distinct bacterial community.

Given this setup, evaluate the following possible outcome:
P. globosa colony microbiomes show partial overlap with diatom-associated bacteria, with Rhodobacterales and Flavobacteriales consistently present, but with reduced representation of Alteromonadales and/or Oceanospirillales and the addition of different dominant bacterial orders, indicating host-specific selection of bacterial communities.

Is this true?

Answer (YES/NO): NO